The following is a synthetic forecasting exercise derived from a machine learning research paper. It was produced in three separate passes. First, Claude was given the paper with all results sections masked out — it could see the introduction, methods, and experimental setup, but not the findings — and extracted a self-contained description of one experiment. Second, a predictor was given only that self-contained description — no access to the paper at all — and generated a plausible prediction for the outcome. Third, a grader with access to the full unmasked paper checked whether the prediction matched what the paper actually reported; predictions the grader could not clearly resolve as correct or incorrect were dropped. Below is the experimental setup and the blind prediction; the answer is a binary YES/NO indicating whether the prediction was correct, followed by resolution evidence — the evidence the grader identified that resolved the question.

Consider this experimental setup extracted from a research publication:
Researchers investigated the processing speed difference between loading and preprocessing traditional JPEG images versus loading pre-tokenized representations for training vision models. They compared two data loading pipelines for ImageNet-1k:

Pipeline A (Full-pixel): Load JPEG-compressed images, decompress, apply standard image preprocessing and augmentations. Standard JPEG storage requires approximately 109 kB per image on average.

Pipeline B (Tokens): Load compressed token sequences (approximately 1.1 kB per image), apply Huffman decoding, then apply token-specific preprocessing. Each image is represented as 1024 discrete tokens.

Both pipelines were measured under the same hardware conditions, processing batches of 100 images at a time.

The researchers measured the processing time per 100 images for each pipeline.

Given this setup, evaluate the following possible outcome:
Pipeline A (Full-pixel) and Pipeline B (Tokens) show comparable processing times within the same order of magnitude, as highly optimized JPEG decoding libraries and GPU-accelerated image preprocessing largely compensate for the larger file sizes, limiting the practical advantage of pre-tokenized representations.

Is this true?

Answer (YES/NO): NO